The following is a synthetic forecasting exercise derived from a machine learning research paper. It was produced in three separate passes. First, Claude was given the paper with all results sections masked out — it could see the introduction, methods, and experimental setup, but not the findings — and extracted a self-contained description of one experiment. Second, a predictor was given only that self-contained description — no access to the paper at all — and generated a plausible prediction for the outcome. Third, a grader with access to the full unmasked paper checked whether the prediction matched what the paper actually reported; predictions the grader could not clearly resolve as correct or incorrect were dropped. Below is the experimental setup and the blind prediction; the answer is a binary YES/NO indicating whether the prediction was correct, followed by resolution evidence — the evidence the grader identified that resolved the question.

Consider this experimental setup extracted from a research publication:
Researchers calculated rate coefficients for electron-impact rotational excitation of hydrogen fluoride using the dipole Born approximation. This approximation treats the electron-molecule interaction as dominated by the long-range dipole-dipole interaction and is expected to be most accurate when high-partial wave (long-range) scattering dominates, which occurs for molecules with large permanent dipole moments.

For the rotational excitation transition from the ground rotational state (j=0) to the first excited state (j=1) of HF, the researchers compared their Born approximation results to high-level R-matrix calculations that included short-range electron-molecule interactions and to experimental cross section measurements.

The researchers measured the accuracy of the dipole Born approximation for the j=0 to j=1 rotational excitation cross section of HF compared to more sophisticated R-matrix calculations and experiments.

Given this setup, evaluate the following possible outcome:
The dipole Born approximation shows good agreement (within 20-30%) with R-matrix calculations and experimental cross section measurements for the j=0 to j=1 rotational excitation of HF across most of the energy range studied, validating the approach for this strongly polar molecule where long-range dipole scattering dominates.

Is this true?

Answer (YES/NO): NO